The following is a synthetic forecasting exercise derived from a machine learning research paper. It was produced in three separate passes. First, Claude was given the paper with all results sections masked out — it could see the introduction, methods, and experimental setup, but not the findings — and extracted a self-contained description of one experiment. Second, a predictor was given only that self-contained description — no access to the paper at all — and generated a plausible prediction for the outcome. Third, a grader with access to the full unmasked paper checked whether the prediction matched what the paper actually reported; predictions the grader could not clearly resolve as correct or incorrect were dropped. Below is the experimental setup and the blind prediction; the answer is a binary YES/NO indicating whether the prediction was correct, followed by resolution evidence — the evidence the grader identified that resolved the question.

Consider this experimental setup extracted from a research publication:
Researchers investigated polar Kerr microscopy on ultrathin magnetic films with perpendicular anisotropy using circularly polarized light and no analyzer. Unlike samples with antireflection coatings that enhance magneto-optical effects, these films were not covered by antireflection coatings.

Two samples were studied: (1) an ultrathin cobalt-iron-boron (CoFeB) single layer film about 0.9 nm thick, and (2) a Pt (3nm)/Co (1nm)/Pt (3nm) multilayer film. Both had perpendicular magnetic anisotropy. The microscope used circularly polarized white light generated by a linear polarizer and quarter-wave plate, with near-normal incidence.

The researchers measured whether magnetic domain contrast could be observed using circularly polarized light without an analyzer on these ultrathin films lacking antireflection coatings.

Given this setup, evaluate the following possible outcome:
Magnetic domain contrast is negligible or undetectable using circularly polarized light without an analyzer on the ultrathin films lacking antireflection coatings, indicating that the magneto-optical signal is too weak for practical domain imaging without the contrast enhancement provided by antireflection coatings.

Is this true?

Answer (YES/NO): NO